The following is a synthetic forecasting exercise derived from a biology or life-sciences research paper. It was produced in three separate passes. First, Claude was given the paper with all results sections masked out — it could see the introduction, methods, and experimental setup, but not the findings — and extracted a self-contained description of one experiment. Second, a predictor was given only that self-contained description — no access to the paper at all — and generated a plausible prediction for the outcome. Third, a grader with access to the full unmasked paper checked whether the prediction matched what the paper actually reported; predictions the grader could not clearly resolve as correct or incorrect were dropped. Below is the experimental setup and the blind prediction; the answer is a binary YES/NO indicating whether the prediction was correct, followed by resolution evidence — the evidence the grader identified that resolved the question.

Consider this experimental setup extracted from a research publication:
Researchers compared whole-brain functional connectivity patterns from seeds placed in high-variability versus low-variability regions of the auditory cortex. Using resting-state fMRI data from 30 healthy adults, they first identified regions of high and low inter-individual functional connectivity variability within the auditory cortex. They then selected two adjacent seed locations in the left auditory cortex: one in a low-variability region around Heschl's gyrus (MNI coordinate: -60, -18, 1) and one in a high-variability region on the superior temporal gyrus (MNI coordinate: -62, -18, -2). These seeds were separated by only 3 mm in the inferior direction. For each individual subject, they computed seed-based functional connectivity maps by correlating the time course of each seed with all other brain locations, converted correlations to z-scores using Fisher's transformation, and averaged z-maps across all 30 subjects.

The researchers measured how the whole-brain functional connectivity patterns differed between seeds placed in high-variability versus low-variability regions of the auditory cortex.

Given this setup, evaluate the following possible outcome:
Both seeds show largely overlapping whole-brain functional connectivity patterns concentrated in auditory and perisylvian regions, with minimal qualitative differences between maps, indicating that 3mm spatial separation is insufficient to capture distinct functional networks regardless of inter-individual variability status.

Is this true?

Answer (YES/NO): NO